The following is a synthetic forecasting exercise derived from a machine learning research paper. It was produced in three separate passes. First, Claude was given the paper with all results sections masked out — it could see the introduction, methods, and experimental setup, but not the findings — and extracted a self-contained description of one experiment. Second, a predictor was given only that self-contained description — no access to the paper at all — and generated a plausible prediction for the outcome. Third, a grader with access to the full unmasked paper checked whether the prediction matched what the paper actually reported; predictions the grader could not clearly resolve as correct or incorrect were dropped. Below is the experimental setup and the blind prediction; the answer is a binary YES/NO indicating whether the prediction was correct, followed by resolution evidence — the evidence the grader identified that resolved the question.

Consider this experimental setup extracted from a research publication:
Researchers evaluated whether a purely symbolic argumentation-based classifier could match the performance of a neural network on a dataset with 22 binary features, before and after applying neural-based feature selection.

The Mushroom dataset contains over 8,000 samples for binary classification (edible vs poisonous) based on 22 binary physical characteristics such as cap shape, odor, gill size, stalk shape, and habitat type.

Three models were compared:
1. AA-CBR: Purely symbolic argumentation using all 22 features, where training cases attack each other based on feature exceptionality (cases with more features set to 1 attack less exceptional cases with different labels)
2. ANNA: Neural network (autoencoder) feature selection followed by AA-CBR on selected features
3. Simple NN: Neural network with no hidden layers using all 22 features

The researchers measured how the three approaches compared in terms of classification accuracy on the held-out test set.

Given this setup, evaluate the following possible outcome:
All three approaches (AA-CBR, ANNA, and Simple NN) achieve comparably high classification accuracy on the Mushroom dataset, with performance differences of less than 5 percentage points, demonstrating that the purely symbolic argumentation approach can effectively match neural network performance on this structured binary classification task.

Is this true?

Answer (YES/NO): NO